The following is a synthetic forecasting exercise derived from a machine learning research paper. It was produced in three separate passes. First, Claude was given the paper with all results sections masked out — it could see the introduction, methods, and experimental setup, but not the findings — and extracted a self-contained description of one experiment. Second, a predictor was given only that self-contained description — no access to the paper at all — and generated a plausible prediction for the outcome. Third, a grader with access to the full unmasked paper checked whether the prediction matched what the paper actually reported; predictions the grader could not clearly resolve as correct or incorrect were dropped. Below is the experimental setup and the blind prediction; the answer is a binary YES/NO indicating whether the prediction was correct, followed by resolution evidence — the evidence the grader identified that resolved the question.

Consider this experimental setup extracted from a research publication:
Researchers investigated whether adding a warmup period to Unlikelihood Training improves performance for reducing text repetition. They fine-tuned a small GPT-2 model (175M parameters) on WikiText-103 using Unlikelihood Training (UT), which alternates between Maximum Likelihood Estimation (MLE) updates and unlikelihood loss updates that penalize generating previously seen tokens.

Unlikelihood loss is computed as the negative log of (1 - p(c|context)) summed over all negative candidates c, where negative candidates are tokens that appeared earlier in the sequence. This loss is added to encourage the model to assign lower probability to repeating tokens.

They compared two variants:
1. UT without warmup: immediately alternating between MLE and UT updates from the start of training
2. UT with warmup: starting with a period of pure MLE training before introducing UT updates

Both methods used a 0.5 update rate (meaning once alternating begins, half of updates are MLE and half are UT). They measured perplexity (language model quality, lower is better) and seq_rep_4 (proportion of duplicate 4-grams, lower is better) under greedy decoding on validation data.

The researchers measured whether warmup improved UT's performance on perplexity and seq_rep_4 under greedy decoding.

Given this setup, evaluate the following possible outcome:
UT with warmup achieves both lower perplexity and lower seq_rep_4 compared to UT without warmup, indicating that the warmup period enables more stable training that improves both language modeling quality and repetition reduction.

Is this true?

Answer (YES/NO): YES